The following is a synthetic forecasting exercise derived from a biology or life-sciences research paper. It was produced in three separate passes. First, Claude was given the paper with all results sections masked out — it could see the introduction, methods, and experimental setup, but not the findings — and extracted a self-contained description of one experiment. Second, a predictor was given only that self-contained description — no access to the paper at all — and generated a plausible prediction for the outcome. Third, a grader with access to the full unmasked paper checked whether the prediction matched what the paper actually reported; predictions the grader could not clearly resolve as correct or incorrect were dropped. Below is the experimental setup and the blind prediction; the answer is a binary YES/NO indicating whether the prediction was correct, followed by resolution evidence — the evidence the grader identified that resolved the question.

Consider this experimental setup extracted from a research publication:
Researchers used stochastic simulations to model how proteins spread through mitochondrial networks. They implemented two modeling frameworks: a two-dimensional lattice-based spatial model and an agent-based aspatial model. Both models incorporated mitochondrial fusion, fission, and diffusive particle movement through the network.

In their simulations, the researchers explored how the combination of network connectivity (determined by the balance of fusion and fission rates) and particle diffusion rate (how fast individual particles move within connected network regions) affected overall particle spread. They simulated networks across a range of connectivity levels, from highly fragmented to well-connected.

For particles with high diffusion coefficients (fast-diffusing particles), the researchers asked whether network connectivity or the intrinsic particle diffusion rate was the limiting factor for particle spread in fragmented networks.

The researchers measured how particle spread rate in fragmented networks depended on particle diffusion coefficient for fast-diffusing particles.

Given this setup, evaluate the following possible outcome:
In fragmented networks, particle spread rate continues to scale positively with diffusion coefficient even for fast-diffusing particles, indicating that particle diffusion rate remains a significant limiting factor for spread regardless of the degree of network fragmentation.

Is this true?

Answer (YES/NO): NO